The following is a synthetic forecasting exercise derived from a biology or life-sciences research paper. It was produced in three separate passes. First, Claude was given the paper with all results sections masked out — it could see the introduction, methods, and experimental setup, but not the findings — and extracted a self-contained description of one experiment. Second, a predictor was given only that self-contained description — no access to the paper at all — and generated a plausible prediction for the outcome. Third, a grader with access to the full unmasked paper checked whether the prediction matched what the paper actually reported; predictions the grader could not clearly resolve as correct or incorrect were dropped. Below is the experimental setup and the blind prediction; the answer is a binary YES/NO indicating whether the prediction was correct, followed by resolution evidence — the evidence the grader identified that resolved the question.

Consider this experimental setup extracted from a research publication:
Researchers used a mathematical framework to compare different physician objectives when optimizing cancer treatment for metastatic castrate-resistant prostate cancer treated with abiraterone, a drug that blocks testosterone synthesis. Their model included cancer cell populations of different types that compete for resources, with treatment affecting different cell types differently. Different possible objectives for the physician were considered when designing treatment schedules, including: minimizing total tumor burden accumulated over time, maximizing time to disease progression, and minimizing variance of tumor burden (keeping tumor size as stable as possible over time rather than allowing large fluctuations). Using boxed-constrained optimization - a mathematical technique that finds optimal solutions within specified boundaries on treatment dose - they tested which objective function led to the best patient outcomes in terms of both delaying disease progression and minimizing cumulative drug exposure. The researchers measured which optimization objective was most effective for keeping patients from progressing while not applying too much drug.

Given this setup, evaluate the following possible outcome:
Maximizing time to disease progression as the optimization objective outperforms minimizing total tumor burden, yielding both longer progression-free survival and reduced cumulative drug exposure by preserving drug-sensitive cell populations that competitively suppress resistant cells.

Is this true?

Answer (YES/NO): NO